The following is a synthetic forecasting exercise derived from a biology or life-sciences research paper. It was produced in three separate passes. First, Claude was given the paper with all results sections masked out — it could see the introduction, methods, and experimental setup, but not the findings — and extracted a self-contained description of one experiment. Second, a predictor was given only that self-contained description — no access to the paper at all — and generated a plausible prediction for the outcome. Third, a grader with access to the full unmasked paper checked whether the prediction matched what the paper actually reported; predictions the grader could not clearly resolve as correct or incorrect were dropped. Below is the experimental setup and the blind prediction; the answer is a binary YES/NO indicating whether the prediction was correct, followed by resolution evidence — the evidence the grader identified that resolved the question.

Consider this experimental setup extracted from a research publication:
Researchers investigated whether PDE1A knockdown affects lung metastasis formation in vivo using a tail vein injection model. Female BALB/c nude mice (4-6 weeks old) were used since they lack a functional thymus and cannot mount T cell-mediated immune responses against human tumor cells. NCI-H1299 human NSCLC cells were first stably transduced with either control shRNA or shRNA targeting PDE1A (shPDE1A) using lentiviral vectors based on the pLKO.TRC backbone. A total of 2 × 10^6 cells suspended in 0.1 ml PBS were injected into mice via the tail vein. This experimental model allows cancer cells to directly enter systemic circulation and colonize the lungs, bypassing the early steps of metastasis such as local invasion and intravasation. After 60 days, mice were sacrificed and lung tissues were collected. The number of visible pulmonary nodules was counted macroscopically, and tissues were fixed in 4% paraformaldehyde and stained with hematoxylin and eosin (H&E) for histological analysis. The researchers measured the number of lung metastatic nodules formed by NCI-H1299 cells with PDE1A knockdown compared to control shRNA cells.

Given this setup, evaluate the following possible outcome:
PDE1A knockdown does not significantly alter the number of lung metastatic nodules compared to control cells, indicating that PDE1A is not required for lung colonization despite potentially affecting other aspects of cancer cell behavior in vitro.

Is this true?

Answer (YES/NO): NO